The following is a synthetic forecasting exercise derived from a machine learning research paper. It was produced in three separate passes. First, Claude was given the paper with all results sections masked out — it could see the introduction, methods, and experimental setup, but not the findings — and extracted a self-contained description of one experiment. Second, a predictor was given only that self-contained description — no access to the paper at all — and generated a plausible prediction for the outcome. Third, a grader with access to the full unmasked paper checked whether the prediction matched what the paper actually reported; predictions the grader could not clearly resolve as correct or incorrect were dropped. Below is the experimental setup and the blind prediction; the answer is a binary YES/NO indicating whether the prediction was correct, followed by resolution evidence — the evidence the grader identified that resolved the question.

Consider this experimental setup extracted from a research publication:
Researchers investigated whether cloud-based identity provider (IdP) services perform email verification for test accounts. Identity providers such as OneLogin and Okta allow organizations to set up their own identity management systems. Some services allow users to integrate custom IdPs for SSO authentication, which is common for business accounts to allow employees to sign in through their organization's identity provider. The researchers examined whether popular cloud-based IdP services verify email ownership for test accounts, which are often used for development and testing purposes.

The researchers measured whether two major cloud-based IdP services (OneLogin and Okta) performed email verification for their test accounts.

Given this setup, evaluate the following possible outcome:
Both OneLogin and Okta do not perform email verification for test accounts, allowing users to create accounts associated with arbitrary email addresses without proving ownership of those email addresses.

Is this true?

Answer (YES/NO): YES